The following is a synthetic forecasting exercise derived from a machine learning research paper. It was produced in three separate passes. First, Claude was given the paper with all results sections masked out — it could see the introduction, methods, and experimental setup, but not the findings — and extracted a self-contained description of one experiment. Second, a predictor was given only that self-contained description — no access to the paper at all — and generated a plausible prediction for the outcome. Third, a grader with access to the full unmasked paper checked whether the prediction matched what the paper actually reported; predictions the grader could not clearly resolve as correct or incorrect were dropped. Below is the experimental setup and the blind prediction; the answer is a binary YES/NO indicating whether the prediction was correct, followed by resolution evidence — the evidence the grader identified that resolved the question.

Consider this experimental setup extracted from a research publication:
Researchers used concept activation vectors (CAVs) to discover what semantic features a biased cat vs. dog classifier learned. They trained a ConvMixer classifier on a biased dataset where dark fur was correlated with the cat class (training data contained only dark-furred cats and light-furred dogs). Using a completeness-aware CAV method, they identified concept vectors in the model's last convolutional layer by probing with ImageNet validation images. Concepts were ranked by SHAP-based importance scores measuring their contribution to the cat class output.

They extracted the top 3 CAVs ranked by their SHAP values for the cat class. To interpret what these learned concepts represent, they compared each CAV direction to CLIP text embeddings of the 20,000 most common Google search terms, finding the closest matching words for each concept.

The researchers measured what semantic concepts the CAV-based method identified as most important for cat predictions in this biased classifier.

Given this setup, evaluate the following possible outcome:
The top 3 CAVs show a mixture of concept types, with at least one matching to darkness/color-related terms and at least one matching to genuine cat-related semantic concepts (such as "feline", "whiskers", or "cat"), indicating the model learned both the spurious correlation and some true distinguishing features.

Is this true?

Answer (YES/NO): NO